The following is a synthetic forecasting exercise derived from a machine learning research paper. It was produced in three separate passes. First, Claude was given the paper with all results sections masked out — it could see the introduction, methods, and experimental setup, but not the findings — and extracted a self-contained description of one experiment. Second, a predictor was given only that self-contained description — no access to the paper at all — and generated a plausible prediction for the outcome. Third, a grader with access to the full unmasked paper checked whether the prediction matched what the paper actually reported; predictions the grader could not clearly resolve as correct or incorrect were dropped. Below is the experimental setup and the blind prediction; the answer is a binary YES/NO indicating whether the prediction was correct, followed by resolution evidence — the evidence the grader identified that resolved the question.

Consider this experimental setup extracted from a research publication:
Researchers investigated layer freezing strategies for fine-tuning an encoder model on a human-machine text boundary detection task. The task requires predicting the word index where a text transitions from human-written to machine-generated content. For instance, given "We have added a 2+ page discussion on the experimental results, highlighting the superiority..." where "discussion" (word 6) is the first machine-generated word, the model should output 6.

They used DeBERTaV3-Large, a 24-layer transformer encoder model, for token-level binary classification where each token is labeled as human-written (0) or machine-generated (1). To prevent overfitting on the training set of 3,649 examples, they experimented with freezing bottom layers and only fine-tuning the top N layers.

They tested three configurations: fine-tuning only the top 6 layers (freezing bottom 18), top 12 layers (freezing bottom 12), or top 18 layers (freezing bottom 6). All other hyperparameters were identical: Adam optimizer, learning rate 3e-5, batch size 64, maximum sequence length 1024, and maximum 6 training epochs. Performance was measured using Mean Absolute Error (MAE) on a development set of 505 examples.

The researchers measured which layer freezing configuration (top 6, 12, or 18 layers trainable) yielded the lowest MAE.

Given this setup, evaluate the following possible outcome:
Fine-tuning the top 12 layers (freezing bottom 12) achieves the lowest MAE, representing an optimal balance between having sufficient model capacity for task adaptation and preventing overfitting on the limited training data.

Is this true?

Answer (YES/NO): YES